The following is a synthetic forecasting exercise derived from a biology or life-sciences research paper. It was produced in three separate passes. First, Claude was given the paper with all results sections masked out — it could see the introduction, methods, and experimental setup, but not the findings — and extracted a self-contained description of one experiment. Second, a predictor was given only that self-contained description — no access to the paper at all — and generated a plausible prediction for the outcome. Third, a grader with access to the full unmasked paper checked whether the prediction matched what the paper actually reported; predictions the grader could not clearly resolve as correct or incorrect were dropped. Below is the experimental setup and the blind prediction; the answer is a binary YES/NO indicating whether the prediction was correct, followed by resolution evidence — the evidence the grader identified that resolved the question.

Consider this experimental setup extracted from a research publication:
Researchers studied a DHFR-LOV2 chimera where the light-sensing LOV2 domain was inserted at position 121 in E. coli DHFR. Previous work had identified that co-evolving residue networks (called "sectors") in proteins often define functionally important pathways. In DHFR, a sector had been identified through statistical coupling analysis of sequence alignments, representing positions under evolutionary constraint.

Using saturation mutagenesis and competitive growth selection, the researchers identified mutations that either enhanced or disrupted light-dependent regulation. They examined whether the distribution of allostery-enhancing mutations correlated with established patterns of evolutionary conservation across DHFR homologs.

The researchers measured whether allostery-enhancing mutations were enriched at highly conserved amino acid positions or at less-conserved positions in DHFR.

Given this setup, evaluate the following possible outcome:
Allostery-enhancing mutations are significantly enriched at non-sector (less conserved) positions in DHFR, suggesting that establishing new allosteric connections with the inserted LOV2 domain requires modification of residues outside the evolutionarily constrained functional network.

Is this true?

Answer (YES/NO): YES